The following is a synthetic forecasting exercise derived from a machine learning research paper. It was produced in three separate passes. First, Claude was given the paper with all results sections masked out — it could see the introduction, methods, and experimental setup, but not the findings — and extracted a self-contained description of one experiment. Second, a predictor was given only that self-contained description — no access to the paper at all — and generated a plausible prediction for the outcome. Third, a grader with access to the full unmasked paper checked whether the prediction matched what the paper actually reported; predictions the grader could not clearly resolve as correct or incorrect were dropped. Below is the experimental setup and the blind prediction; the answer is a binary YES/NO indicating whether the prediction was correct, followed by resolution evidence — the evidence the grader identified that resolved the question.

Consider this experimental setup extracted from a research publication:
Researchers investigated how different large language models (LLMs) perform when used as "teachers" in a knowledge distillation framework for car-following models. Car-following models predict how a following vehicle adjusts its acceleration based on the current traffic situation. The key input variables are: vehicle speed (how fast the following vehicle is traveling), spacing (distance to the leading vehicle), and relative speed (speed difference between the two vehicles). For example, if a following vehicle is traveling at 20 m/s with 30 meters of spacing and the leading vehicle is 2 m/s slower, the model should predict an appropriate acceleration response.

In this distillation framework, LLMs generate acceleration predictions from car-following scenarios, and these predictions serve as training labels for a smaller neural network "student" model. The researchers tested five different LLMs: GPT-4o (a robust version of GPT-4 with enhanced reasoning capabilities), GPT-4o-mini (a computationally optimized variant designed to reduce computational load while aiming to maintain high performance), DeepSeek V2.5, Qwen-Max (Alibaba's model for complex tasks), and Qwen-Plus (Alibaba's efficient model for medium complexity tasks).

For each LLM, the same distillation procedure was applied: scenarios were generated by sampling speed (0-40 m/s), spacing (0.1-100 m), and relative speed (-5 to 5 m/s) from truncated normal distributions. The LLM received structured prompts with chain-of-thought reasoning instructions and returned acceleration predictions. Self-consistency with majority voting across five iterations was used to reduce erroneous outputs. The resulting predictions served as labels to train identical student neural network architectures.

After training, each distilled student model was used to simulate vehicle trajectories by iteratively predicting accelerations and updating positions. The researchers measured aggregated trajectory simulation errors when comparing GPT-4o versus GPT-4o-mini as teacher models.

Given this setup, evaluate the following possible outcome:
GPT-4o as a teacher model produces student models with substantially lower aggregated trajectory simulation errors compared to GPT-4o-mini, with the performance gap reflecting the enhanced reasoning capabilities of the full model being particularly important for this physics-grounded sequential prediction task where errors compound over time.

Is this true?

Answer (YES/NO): YES